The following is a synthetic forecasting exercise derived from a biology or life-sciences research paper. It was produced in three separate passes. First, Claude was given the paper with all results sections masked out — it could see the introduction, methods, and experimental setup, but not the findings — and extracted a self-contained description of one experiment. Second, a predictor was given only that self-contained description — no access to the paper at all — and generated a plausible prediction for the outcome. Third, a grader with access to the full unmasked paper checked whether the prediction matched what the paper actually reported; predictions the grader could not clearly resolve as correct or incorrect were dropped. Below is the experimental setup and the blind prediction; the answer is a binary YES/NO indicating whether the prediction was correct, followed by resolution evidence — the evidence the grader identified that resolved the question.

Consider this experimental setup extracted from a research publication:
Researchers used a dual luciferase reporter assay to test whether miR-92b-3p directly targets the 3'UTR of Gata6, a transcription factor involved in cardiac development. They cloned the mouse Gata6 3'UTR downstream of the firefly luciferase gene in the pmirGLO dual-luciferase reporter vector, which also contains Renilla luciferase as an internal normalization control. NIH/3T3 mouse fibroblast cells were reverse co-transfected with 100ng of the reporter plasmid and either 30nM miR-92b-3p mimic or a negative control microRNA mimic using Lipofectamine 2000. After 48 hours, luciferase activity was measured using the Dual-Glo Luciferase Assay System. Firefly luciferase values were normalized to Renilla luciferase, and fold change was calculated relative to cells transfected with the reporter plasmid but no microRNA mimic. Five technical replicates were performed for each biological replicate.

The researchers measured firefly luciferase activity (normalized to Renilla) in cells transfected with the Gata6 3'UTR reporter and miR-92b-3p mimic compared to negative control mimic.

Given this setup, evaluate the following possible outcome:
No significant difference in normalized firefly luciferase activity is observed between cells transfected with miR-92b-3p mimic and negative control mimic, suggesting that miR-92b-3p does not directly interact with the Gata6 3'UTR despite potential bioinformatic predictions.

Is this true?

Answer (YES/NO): NO